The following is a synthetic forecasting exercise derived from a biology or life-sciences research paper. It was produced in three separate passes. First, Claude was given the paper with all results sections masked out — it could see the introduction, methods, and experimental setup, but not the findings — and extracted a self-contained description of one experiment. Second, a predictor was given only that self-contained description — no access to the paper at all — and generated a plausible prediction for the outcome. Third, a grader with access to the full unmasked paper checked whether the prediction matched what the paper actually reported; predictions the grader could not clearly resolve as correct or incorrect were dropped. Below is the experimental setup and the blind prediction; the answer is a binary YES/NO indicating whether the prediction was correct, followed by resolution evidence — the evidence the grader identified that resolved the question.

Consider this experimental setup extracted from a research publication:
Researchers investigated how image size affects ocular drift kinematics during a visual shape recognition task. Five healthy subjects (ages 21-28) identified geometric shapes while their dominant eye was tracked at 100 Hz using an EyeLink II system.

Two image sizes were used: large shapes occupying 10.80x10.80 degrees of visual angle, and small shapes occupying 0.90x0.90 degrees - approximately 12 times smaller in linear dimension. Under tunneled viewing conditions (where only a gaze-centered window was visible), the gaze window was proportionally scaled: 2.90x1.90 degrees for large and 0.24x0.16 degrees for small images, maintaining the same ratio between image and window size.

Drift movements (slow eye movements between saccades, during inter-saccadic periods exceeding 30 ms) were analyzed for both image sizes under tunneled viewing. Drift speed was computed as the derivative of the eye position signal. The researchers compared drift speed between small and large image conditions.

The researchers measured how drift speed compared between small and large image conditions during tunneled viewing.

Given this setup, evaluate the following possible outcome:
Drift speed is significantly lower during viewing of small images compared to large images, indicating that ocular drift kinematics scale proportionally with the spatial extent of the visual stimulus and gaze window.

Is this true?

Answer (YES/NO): NO